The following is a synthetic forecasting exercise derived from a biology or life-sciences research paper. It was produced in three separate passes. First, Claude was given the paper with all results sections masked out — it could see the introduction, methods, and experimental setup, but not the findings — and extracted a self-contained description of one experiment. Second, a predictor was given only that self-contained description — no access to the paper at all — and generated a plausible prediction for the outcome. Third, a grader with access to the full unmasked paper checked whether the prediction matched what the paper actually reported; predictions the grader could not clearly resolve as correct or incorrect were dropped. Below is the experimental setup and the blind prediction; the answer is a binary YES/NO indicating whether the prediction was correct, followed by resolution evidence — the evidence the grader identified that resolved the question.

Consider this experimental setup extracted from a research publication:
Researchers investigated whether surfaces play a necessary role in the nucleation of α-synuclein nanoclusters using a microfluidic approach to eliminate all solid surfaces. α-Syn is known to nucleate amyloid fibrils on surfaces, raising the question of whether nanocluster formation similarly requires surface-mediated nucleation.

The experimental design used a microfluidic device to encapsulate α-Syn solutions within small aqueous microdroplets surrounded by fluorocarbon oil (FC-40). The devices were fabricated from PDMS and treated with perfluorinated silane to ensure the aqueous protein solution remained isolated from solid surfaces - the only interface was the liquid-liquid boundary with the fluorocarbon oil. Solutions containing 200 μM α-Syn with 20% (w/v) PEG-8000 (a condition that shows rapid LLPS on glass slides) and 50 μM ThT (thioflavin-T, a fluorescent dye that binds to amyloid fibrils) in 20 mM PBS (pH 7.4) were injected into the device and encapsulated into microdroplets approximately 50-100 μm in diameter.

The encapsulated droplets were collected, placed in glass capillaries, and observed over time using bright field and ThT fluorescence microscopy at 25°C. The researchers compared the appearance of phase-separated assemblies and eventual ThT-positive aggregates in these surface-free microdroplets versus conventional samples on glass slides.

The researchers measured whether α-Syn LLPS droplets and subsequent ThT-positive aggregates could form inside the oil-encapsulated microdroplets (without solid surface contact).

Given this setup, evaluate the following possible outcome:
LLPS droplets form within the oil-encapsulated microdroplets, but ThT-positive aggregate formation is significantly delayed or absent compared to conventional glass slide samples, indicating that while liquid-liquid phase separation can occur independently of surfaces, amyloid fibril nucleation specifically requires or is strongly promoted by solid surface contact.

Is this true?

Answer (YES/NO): NO